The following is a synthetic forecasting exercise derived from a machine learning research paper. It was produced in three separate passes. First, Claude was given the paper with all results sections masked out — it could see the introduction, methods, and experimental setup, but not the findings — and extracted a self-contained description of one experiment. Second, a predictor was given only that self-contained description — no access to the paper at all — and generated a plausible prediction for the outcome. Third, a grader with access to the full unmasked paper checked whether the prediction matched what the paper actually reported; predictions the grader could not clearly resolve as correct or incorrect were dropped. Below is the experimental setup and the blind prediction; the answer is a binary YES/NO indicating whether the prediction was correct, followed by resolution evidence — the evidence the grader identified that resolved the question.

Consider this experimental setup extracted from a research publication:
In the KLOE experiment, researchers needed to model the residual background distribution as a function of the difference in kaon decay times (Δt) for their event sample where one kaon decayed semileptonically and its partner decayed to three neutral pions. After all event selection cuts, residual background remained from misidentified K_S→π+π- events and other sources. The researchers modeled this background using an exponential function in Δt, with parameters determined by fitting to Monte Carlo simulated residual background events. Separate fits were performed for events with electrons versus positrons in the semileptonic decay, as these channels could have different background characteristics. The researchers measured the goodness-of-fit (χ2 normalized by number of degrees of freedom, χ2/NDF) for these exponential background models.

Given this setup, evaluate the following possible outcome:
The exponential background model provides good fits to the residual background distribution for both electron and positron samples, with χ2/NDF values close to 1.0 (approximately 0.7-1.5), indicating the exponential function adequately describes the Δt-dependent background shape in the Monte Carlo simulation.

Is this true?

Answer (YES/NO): NO